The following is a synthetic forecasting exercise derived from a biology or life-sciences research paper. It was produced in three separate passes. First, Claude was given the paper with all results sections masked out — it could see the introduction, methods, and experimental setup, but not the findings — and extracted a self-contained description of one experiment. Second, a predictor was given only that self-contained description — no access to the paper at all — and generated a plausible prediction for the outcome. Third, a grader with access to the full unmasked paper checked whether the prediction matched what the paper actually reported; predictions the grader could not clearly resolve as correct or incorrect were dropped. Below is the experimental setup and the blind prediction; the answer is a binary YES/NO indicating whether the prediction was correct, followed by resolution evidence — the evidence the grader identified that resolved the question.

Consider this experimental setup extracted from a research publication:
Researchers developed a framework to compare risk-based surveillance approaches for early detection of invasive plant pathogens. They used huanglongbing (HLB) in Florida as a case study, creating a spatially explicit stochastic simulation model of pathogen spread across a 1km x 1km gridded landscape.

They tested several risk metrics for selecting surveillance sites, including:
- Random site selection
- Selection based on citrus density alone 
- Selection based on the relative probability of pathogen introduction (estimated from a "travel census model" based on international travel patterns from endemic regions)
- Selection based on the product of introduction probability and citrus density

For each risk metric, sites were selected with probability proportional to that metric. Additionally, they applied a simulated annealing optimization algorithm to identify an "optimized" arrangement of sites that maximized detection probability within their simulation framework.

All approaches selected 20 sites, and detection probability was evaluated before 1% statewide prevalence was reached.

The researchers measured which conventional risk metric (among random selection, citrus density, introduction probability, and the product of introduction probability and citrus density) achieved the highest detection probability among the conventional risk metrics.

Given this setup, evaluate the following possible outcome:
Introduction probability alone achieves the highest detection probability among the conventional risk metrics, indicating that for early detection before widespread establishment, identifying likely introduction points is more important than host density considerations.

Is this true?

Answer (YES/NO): NO